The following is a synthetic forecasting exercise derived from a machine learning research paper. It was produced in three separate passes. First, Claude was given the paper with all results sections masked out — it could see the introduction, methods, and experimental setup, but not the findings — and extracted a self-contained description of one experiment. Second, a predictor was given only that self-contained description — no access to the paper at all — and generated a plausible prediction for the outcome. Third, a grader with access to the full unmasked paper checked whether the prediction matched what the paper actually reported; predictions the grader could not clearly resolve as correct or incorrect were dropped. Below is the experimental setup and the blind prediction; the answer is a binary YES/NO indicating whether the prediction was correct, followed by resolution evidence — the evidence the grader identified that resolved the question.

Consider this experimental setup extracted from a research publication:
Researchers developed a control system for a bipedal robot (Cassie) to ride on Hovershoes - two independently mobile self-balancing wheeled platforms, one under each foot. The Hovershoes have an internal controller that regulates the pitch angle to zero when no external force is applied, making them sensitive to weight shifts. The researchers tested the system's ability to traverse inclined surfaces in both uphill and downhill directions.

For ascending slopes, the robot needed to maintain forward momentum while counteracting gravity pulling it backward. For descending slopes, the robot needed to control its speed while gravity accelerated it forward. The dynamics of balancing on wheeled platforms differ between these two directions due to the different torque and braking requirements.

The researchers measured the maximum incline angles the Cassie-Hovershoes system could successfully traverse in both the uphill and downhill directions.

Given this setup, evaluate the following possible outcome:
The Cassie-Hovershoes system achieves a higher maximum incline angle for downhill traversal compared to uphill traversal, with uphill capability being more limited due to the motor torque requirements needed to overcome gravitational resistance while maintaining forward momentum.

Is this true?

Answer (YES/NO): YES